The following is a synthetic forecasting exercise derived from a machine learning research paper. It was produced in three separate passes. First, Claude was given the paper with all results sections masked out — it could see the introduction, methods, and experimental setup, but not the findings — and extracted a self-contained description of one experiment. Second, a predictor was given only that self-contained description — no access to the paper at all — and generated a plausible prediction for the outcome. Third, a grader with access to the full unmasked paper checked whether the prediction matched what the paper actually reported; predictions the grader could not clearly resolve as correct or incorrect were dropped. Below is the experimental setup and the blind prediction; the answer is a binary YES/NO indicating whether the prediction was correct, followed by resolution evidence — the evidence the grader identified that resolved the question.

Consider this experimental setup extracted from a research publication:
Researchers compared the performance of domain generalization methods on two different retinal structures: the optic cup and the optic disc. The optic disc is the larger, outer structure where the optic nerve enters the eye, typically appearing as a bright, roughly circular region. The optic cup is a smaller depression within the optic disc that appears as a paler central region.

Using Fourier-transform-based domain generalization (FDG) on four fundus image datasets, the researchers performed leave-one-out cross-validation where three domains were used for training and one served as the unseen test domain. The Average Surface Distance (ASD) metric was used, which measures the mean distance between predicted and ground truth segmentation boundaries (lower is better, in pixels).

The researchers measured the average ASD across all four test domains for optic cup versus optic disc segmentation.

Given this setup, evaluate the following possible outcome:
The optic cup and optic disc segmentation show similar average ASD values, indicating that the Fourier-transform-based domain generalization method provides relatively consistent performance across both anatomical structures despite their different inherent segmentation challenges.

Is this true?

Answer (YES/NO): NO